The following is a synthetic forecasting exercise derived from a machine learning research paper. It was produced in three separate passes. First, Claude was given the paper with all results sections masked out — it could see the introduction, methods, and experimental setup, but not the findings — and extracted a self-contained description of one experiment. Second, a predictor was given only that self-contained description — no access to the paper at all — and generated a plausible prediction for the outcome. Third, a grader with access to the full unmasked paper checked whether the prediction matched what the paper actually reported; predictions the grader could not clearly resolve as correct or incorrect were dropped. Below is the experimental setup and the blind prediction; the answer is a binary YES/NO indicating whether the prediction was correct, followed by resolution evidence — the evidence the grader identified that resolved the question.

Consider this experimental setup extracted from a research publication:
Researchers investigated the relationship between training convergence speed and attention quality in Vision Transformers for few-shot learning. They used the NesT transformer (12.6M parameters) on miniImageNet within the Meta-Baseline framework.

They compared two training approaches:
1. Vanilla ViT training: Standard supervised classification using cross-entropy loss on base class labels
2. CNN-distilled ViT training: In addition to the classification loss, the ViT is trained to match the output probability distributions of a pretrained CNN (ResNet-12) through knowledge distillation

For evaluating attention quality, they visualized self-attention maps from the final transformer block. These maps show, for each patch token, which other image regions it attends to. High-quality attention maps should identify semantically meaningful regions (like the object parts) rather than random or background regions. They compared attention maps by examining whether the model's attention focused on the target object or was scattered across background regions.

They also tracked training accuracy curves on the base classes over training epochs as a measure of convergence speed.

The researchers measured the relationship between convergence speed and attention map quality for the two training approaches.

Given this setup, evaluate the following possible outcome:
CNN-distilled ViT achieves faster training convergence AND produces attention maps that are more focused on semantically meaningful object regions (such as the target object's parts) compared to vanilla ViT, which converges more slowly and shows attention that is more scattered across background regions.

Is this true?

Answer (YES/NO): NO